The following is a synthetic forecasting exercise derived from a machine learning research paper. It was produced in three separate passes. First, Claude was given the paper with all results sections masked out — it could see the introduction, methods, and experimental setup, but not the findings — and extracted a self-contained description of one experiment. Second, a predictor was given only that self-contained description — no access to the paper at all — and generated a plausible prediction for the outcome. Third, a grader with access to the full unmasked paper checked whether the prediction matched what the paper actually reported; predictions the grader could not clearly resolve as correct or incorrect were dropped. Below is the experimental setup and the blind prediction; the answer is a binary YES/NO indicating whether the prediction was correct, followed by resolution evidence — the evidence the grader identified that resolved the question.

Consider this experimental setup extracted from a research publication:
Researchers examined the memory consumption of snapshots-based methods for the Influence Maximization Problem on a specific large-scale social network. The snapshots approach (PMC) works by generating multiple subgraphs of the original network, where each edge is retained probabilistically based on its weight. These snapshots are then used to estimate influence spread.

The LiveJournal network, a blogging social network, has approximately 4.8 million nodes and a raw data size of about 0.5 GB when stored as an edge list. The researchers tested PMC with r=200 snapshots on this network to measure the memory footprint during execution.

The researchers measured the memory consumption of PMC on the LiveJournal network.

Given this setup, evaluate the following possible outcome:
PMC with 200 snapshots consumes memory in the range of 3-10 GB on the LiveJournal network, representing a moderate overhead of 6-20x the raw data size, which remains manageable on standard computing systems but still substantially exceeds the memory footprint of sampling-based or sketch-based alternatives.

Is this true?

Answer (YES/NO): NO